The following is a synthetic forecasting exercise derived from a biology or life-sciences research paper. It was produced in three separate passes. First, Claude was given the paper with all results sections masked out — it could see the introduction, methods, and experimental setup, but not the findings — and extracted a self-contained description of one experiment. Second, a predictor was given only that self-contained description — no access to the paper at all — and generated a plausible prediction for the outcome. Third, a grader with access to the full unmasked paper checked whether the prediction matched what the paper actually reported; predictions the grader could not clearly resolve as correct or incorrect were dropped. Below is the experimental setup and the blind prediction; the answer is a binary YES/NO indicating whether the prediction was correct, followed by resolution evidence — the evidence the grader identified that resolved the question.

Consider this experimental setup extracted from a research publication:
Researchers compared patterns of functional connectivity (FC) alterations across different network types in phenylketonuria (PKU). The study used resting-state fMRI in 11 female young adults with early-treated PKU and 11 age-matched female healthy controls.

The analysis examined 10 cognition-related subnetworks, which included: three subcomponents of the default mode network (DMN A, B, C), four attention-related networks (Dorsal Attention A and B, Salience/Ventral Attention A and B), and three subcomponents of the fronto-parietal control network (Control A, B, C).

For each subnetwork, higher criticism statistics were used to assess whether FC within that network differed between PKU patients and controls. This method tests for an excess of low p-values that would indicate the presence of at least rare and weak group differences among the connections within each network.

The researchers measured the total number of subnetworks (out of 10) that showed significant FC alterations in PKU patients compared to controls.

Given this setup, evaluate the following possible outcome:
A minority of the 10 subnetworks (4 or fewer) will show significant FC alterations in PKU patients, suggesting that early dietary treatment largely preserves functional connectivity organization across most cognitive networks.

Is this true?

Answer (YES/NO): NO